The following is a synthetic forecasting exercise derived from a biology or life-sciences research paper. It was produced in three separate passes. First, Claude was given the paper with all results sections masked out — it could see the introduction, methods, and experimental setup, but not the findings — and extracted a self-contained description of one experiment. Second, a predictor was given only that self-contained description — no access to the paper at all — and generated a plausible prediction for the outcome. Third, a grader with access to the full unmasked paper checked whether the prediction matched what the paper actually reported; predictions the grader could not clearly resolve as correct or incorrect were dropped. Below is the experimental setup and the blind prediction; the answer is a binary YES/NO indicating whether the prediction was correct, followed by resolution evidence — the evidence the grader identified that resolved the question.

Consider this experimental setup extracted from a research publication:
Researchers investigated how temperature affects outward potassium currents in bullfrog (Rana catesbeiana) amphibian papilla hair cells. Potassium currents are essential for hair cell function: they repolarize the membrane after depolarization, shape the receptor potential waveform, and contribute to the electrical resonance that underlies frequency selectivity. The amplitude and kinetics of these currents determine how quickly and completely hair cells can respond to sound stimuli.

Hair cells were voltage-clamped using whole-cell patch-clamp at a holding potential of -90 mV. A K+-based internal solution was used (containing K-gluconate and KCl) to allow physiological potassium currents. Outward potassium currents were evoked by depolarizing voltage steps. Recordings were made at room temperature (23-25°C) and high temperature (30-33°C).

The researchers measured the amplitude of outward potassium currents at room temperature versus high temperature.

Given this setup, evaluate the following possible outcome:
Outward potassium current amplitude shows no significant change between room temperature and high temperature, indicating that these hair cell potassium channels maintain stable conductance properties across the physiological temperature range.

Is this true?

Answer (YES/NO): NO